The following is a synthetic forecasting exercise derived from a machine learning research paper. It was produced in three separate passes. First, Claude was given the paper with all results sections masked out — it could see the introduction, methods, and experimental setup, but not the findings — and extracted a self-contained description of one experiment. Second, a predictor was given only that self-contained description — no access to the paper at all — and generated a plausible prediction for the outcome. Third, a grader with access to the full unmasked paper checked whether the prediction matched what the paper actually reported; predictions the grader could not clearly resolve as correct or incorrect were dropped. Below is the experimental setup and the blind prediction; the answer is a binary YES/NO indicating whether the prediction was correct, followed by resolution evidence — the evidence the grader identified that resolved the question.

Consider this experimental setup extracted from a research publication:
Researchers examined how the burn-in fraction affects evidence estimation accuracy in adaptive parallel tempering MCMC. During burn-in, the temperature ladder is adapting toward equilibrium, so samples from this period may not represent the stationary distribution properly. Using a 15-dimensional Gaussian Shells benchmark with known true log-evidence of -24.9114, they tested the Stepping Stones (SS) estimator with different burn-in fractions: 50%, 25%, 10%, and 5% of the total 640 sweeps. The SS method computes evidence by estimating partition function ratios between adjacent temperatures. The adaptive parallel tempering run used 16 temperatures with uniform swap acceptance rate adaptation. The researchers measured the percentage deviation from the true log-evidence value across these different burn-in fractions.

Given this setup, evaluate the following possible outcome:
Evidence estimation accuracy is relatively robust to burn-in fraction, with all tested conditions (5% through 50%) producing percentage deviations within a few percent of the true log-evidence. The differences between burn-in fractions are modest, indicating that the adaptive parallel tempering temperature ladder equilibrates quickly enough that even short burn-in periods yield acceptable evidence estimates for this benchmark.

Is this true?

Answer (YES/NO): NO